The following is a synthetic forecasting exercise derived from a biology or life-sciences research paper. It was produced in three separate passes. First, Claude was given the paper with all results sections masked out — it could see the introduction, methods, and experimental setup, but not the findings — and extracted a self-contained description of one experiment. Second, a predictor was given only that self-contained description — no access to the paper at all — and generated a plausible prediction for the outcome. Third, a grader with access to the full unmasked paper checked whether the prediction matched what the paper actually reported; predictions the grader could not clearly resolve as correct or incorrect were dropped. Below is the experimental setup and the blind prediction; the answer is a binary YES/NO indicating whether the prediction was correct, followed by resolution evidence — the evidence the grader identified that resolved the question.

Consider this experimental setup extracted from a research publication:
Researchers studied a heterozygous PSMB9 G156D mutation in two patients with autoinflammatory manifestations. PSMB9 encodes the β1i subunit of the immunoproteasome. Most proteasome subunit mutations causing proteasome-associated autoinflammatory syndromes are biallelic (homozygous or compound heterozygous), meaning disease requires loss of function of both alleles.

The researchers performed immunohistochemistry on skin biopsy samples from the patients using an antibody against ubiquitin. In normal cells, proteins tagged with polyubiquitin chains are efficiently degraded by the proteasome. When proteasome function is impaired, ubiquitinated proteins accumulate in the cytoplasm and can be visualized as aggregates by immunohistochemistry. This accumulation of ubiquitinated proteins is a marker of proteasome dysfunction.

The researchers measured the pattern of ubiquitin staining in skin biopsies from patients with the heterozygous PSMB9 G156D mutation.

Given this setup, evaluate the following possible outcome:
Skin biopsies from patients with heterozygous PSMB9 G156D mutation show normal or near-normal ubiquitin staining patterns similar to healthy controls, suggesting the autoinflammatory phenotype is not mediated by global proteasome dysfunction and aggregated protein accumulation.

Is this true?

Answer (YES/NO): YES